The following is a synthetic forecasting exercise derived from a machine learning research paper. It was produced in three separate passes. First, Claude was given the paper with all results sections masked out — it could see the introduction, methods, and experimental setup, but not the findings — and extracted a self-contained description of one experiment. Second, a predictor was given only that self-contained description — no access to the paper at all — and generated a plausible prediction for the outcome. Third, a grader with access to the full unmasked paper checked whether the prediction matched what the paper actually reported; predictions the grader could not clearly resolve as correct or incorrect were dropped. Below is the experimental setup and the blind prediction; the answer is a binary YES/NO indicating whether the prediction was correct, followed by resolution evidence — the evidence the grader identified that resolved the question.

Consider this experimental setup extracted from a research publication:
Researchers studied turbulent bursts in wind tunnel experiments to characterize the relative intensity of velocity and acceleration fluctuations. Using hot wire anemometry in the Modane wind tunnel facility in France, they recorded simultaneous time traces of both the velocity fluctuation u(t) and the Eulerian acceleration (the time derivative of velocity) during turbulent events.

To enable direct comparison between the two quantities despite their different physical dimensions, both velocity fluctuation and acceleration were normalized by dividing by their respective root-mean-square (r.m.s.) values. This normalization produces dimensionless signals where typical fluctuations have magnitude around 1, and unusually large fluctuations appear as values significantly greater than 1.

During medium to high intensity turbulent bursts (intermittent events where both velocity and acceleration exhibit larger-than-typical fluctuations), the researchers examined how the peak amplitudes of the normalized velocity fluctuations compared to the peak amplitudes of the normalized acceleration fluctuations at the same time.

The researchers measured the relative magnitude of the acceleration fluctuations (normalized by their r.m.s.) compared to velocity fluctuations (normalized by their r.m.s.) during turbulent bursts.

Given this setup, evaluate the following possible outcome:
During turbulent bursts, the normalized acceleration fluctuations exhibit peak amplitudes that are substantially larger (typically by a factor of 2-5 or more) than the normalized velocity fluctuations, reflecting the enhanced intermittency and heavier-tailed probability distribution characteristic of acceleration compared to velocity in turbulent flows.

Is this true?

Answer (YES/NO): YES